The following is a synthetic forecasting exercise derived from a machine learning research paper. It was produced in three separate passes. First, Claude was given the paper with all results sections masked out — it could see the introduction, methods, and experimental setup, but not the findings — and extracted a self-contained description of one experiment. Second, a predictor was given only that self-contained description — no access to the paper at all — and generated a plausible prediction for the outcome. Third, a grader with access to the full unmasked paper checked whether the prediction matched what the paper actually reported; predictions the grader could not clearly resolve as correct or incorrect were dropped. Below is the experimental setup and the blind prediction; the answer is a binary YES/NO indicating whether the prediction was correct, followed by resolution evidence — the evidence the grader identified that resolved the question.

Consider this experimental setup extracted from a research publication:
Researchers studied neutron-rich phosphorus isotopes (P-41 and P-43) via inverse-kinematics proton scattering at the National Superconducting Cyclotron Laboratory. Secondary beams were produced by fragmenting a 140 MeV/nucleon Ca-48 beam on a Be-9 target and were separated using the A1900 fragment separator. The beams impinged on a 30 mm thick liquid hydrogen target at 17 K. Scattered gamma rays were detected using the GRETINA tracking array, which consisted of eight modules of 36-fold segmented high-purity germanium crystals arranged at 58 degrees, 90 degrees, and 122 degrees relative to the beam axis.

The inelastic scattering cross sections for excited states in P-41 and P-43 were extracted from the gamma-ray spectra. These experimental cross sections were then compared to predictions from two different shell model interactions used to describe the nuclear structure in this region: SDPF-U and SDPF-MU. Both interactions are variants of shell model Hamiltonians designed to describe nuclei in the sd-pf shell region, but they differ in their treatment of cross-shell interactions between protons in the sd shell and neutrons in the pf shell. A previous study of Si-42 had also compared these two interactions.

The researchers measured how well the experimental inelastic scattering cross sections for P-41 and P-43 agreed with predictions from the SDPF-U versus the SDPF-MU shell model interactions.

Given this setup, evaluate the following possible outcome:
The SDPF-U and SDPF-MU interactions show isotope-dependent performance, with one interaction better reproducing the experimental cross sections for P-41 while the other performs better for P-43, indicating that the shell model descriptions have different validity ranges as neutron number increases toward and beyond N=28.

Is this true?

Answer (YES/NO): NO